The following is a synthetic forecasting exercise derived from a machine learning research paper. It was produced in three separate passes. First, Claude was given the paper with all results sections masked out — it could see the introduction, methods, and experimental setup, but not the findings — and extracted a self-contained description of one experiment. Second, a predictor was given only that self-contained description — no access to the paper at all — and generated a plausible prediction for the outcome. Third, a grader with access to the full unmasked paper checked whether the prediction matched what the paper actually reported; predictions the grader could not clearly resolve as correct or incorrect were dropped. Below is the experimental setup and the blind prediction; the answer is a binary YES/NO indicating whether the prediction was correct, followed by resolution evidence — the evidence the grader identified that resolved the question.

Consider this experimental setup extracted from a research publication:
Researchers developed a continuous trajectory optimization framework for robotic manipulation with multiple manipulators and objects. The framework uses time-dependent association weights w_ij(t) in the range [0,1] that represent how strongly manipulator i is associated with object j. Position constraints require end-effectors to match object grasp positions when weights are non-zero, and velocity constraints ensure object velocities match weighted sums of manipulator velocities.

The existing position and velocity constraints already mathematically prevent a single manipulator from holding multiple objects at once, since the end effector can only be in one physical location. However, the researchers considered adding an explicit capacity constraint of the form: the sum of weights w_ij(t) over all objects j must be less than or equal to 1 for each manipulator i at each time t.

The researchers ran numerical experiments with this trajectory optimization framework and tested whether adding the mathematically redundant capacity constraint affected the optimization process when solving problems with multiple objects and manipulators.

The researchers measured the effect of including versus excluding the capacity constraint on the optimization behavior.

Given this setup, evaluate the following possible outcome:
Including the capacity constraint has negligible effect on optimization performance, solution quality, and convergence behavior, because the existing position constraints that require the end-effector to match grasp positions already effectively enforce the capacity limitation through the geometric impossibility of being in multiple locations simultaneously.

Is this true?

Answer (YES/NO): NO